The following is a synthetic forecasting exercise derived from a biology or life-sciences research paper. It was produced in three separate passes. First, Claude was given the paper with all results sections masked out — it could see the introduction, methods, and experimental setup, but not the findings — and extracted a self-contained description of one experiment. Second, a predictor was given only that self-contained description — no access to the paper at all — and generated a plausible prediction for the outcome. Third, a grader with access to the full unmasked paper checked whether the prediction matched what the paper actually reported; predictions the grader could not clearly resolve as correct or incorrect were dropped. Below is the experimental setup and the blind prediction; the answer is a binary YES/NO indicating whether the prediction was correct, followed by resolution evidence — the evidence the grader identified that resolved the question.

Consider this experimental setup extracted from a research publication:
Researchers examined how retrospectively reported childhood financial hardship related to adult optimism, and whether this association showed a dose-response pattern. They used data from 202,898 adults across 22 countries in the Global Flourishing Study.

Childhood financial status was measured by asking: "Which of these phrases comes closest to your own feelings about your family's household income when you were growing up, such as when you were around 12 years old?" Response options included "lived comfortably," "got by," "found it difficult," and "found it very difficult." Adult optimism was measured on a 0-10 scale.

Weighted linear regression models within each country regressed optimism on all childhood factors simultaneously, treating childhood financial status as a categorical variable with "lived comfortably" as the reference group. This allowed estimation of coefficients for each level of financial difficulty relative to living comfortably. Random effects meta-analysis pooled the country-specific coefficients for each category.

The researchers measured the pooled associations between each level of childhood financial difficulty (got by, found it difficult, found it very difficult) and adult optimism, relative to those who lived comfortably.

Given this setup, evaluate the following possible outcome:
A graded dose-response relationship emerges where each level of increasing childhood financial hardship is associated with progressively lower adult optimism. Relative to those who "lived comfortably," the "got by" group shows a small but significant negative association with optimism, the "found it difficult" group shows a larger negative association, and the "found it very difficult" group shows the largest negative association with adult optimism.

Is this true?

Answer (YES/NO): YES